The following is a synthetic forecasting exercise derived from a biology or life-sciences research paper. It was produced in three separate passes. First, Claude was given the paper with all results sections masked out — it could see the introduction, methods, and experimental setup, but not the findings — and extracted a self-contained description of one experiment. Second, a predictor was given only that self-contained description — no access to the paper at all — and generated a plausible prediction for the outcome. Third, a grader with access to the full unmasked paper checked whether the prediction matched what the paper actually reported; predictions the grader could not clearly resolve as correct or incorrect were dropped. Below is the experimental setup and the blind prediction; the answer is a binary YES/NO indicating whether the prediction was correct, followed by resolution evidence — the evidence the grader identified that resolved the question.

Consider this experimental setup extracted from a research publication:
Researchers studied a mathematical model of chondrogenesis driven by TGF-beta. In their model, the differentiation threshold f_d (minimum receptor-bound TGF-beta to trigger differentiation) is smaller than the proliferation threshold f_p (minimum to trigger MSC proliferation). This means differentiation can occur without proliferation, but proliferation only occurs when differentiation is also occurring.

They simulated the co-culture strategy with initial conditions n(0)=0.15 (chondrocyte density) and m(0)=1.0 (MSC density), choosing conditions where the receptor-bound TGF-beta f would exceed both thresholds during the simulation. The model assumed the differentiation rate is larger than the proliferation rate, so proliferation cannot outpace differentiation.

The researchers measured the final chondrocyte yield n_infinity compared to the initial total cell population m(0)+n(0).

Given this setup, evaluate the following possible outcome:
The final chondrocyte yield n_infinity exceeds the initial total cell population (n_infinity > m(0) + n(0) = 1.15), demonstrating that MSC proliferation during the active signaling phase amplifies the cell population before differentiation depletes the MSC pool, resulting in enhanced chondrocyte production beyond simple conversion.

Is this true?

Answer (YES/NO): YES